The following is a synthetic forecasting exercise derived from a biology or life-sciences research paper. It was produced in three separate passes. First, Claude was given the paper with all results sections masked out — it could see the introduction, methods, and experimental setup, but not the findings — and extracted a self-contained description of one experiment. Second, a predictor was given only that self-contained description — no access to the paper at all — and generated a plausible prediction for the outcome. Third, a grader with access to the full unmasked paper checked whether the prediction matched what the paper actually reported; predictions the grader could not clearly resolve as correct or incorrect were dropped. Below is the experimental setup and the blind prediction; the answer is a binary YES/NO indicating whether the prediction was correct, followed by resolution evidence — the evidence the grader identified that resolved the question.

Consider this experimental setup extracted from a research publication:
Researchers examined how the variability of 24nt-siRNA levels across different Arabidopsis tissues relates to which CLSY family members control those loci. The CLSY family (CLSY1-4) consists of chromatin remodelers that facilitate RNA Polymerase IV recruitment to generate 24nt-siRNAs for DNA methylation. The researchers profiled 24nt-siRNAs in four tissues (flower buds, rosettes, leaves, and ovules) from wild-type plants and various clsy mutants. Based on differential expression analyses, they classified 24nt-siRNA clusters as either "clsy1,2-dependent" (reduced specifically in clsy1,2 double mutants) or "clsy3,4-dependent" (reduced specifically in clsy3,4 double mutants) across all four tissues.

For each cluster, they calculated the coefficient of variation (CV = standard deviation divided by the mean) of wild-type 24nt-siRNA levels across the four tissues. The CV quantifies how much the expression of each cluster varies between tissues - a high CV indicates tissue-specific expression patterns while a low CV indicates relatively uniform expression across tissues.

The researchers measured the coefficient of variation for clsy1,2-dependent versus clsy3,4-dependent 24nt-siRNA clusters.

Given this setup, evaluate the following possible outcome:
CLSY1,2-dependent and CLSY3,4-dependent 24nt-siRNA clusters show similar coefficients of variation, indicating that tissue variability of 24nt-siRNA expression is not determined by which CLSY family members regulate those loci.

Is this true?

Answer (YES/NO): NO